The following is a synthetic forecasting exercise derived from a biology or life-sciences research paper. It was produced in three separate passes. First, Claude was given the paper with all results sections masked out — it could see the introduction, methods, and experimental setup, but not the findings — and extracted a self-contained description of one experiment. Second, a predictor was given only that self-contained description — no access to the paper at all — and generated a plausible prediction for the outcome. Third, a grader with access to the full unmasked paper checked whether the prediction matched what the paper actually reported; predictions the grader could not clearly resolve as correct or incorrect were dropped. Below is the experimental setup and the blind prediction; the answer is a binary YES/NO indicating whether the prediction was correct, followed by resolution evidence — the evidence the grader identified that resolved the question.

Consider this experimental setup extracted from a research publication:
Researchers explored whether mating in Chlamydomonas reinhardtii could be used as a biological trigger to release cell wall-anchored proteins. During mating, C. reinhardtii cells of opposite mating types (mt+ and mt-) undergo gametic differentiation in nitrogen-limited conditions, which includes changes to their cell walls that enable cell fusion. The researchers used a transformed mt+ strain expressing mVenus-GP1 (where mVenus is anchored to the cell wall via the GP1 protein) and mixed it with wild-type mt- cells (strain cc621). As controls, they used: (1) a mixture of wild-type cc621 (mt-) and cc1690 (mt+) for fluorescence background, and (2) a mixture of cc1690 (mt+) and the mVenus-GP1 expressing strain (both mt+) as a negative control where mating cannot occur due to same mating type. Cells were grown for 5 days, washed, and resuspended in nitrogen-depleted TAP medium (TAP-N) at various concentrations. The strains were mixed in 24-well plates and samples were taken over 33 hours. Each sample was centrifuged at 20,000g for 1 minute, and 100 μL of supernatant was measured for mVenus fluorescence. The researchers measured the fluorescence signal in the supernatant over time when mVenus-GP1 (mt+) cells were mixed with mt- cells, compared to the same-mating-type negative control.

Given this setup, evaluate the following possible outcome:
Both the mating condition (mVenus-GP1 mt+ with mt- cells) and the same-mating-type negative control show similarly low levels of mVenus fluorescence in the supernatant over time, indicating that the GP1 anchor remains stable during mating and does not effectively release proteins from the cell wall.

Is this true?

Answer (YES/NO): NO